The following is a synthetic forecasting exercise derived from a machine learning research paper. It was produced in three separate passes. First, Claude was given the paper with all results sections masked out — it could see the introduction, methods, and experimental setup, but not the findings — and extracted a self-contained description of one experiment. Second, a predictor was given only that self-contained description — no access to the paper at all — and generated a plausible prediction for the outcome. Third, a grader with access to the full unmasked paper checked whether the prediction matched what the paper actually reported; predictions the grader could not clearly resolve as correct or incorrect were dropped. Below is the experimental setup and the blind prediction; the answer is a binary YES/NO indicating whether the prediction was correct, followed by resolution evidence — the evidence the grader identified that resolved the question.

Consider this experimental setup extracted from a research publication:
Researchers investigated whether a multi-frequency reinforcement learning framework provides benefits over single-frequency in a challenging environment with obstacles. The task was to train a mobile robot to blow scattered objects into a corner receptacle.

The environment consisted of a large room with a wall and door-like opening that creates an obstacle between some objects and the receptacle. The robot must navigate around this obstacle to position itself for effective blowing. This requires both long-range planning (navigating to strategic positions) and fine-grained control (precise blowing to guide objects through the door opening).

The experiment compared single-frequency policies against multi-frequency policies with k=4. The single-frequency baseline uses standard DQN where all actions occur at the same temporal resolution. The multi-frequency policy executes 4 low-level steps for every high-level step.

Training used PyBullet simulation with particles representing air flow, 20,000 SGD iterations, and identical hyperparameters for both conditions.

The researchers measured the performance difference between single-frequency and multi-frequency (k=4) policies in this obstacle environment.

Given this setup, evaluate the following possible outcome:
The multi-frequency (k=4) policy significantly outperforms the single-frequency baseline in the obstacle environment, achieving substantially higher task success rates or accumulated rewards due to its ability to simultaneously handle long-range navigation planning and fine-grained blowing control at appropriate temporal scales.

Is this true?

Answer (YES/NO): YES